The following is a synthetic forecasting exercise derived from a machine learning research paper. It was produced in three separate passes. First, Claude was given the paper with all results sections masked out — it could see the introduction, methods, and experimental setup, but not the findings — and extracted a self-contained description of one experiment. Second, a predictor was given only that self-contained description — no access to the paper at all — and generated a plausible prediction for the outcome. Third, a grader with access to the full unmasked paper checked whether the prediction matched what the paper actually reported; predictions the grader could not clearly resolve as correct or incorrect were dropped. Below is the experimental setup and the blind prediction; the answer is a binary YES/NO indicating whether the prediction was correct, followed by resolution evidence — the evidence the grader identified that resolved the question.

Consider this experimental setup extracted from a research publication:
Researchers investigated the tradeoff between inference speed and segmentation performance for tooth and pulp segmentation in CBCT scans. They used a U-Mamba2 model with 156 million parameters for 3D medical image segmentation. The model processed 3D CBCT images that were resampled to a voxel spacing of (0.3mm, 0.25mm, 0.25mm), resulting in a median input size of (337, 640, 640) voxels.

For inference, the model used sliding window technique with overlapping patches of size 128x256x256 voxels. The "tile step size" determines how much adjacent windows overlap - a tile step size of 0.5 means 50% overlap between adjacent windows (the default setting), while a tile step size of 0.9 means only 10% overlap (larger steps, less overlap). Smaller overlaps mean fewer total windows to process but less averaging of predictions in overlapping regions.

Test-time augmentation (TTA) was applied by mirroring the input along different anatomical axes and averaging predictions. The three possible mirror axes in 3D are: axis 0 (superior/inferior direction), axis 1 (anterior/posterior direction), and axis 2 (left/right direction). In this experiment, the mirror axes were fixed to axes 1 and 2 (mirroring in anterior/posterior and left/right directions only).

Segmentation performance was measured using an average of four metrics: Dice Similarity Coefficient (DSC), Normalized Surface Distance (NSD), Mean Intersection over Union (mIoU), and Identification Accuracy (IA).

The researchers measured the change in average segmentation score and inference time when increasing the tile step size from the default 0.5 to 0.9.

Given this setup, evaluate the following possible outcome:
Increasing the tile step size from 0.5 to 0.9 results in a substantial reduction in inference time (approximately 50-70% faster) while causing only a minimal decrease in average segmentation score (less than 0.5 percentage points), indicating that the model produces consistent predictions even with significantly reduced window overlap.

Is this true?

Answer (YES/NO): YES